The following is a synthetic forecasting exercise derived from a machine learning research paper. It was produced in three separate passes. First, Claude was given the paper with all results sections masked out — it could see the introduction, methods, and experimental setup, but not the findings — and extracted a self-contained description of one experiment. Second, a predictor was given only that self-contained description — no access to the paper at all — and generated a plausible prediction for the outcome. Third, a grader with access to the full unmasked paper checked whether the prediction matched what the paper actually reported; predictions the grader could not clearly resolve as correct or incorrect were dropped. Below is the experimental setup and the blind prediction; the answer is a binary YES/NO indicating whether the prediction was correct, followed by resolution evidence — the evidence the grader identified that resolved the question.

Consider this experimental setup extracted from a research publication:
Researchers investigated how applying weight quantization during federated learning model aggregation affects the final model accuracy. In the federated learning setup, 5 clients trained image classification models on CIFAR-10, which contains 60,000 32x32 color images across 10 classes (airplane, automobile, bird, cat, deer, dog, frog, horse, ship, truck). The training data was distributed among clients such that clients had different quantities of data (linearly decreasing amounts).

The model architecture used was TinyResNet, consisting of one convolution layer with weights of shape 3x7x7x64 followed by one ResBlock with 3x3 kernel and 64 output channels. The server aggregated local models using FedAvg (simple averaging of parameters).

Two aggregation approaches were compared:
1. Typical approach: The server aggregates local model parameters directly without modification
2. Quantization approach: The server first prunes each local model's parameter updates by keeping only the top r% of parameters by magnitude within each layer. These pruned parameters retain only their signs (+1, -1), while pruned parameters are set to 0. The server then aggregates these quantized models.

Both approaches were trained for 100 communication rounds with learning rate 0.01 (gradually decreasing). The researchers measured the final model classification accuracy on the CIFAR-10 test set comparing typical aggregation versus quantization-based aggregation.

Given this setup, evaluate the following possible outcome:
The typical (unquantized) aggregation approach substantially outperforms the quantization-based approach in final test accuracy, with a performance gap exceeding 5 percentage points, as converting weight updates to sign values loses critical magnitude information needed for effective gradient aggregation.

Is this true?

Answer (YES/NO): NO